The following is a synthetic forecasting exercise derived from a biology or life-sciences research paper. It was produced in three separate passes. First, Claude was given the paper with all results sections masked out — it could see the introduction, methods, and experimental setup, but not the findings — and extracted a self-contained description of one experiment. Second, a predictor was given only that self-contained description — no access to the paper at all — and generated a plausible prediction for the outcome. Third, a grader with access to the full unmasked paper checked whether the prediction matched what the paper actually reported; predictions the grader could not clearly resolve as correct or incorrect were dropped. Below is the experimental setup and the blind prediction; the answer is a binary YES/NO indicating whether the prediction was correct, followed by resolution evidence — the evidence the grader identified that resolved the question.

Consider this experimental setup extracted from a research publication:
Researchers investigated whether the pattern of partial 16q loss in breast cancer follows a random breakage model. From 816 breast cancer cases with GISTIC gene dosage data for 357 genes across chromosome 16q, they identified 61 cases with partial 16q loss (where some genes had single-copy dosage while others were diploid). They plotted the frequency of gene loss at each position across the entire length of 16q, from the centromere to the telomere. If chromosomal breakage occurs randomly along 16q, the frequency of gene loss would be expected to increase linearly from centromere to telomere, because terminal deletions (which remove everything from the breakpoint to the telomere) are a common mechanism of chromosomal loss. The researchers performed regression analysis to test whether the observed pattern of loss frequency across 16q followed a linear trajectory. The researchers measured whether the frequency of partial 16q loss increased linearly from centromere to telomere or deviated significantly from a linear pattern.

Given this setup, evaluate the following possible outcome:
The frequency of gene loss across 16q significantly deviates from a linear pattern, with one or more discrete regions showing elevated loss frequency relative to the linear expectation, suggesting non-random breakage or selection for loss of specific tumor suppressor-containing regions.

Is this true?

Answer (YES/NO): NO